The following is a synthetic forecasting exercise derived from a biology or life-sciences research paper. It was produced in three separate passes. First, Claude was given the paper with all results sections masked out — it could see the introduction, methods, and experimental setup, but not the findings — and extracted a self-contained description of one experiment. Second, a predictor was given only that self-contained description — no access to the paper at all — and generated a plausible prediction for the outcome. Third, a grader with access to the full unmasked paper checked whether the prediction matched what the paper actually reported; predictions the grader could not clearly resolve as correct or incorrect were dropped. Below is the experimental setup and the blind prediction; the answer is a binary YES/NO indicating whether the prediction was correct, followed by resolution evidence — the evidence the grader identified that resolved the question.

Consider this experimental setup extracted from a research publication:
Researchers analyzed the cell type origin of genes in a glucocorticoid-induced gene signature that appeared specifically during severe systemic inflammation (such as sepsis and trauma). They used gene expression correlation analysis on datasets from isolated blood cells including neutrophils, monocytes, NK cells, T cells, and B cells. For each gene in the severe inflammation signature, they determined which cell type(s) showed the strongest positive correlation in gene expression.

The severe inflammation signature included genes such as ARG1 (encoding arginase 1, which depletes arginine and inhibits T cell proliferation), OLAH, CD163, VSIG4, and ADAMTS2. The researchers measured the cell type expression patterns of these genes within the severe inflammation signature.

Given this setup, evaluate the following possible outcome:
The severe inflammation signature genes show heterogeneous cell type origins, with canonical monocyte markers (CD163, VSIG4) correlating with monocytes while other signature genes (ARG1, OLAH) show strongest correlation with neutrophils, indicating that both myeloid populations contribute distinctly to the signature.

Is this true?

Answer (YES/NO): YES